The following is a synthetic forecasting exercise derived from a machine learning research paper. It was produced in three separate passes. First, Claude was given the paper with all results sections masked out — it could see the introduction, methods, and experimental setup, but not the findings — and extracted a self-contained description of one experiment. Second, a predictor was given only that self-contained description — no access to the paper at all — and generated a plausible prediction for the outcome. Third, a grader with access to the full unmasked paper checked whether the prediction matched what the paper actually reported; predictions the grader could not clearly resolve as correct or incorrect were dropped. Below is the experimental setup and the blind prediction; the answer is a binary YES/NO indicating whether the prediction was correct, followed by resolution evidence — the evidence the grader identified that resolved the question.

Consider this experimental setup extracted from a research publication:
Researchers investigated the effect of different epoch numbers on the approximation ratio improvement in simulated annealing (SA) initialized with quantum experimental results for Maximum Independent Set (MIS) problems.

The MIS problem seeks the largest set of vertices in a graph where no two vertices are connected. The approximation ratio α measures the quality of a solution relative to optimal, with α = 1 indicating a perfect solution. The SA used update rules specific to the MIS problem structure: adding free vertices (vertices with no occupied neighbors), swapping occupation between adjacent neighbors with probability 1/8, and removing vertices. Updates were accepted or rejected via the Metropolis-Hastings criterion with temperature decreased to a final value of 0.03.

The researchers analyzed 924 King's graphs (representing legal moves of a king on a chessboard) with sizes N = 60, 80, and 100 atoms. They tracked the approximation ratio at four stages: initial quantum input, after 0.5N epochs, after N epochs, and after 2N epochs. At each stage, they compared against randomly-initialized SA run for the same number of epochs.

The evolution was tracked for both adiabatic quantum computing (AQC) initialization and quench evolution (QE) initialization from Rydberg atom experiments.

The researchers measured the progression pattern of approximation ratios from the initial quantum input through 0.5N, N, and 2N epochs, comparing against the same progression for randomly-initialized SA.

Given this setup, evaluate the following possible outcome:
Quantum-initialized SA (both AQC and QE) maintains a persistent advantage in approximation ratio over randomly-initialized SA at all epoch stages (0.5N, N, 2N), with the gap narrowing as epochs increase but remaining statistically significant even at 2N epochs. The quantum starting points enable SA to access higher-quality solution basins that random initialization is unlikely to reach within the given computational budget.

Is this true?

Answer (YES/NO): YES